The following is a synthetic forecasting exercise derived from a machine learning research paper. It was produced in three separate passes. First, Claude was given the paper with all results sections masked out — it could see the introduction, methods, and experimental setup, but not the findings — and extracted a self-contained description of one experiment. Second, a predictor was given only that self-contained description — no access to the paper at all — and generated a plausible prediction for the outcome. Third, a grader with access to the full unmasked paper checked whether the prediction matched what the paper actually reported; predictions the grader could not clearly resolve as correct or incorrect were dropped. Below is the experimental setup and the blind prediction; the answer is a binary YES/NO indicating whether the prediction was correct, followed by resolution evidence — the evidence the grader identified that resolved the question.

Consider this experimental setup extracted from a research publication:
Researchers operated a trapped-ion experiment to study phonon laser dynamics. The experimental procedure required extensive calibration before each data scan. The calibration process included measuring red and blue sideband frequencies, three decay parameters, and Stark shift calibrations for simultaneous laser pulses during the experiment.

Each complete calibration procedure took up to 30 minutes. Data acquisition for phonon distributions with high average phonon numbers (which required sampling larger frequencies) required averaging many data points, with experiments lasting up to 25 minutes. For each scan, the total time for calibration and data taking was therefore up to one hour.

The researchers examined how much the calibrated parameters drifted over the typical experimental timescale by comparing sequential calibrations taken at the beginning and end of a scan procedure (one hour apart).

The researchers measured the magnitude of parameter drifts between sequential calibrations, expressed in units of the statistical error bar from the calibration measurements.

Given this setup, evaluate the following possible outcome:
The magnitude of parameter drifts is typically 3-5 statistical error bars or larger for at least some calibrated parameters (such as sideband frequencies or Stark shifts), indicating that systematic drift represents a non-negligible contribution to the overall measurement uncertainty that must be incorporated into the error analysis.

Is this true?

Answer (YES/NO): NO